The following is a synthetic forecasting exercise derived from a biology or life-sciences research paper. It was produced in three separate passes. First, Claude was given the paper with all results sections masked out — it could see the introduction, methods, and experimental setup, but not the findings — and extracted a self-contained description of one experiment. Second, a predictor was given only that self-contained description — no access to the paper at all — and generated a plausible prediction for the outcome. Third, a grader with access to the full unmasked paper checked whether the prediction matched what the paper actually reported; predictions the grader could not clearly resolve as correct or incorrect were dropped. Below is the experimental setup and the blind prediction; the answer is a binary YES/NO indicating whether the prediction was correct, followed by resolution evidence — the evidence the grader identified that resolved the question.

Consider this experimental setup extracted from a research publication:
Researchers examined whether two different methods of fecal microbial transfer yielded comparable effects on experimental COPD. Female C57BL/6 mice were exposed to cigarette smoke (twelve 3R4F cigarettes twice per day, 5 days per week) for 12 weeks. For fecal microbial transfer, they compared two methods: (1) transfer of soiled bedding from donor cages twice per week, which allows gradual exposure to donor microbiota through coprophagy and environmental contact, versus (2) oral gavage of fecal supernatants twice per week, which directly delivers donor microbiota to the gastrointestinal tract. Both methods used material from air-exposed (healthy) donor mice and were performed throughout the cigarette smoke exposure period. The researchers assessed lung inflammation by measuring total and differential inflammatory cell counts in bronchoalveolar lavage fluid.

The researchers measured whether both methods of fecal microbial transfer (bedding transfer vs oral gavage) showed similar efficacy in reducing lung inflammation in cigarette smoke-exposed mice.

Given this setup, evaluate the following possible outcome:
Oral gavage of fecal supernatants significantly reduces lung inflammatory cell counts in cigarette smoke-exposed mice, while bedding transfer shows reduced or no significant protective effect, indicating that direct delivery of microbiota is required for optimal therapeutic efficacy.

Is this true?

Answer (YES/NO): NO